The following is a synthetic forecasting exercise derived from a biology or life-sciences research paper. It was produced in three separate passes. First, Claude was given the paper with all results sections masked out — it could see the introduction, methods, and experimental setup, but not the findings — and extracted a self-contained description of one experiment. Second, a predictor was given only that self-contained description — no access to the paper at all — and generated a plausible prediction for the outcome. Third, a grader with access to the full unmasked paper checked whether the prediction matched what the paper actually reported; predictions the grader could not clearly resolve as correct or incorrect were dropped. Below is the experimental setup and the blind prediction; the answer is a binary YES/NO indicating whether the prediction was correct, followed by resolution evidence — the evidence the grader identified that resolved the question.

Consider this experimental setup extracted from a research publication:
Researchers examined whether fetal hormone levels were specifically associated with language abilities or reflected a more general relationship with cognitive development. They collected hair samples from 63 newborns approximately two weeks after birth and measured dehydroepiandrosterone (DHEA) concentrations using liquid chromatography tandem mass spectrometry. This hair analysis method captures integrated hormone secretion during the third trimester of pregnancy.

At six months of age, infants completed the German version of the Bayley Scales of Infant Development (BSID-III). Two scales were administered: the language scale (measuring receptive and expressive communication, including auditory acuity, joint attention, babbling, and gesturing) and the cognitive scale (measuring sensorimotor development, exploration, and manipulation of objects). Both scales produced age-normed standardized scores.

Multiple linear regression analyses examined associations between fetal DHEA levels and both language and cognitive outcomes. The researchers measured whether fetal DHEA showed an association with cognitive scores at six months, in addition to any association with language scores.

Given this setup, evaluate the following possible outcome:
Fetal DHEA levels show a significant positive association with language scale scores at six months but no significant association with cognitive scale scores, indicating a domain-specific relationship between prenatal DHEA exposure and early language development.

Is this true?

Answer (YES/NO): NO